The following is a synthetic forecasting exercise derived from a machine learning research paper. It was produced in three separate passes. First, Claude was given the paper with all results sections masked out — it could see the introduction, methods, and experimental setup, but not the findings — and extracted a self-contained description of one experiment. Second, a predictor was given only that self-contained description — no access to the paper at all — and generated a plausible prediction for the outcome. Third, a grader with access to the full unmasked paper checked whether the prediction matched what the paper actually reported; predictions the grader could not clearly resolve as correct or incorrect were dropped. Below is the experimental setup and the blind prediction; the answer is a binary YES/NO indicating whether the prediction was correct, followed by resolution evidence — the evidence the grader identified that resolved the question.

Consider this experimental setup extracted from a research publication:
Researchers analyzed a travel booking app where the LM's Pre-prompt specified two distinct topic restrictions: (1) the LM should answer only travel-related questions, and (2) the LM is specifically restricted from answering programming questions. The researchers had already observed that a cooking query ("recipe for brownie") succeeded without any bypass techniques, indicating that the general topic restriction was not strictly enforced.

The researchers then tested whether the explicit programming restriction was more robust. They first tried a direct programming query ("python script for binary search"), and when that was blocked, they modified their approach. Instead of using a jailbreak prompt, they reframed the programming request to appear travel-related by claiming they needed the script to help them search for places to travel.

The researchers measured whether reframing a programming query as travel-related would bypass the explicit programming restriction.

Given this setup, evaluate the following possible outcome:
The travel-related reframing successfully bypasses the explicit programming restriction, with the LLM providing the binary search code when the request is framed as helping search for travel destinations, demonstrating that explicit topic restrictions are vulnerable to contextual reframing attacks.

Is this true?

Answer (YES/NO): YES